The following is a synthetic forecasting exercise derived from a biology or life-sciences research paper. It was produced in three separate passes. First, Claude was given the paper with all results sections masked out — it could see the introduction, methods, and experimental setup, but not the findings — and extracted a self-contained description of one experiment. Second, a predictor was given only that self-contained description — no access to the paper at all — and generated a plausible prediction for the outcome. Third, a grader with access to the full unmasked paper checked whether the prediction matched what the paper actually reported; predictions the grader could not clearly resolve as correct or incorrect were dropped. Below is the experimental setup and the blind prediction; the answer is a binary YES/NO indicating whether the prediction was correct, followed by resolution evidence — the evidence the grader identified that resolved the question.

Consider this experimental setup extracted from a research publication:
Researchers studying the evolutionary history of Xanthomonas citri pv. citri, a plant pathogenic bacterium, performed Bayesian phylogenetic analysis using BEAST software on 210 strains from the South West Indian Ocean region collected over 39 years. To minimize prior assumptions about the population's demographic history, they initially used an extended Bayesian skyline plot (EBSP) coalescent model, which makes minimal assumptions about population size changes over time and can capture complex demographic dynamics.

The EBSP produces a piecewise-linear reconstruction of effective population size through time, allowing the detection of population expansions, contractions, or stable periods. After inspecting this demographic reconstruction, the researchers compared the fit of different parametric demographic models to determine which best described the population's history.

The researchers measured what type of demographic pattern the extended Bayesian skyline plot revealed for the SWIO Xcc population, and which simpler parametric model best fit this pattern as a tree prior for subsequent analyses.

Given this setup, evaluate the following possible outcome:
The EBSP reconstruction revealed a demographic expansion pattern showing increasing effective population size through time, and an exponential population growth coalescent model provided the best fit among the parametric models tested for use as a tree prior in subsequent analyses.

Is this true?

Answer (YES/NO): YES